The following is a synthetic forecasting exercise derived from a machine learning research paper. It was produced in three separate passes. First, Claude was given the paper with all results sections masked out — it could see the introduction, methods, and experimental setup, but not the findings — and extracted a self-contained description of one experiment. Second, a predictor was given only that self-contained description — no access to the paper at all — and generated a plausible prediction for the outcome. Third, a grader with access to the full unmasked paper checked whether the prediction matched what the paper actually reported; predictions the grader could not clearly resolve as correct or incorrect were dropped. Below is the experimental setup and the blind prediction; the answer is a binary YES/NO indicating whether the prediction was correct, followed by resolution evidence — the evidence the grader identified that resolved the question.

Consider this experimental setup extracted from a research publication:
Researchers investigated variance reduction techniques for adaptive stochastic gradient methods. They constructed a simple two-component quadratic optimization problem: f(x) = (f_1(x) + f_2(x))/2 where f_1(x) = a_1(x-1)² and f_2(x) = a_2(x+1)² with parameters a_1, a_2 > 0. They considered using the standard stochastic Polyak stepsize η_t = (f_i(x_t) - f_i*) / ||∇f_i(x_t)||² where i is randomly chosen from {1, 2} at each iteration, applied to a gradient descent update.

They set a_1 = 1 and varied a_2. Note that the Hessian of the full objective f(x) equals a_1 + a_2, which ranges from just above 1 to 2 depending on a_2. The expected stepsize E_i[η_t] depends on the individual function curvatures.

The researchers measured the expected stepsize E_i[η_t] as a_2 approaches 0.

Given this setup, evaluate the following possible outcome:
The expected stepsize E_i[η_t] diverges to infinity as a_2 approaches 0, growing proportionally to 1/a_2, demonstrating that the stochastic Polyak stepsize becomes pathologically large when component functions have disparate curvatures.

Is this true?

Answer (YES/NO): YES